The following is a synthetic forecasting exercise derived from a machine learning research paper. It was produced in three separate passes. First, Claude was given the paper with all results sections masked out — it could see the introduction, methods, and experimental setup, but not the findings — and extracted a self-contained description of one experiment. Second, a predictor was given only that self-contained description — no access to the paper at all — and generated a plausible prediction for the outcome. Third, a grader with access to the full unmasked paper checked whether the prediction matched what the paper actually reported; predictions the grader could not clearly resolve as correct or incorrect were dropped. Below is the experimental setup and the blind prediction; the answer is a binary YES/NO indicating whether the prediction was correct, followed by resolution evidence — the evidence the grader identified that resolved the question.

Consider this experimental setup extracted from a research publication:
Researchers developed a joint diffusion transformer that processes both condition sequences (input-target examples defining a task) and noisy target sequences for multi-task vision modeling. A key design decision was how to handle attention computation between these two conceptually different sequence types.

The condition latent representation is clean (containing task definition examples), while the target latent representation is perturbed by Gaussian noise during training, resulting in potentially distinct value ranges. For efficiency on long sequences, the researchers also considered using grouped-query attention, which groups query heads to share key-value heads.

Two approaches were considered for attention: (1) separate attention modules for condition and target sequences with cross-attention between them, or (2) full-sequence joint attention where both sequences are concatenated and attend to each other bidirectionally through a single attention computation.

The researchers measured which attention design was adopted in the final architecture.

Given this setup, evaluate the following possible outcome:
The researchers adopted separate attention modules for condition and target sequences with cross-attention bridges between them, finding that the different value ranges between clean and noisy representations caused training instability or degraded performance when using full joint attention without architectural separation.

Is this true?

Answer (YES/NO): NO